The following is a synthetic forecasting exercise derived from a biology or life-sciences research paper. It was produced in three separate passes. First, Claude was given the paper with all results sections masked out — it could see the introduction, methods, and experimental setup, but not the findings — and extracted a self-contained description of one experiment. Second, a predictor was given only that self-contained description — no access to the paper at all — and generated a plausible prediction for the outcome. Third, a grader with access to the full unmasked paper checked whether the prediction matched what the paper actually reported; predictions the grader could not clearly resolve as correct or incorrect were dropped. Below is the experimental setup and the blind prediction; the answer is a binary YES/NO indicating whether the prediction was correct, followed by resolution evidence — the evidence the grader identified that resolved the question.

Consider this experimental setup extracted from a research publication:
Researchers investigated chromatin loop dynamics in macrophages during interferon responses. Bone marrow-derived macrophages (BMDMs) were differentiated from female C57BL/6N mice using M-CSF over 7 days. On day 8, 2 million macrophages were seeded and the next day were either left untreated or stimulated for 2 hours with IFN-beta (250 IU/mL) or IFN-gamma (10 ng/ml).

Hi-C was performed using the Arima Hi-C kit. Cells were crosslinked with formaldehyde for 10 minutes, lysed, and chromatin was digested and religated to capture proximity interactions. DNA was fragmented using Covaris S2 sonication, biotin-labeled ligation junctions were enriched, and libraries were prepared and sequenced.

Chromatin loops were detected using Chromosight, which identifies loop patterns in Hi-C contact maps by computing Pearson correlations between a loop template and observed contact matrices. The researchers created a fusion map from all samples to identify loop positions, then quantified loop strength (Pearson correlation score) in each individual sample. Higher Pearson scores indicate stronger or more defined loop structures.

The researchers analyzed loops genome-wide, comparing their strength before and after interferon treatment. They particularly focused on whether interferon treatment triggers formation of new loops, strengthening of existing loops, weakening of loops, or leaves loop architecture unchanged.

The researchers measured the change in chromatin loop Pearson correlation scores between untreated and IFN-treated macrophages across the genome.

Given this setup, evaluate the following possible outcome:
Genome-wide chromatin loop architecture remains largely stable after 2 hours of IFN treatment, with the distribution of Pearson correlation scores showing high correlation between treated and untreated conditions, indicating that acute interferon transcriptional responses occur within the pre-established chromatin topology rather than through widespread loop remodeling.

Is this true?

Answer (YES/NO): NO